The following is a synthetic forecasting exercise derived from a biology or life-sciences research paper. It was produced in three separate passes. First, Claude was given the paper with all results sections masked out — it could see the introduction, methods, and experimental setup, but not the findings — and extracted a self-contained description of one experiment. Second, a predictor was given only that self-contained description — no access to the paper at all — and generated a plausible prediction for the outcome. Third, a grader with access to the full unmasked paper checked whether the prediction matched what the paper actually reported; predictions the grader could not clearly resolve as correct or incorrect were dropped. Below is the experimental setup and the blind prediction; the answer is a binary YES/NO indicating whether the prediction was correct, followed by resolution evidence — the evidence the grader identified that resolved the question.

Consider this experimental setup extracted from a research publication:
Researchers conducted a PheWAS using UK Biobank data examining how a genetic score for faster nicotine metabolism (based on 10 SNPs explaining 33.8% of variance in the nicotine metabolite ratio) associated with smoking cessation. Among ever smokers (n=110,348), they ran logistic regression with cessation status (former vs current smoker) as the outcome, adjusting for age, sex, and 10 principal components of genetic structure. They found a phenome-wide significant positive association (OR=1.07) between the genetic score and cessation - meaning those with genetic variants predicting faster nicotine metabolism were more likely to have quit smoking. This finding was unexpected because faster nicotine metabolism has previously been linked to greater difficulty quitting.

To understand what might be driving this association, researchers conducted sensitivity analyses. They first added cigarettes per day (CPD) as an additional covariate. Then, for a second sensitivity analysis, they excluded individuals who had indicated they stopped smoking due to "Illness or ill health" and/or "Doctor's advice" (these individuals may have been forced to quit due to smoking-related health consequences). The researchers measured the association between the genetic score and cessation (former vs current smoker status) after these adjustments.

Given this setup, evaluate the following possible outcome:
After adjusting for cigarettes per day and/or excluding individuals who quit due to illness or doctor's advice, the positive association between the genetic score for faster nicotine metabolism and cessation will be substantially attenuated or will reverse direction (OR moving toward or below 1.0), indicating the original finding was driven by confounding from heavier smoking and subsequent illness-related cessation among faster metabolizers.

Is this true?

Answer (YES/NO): YES